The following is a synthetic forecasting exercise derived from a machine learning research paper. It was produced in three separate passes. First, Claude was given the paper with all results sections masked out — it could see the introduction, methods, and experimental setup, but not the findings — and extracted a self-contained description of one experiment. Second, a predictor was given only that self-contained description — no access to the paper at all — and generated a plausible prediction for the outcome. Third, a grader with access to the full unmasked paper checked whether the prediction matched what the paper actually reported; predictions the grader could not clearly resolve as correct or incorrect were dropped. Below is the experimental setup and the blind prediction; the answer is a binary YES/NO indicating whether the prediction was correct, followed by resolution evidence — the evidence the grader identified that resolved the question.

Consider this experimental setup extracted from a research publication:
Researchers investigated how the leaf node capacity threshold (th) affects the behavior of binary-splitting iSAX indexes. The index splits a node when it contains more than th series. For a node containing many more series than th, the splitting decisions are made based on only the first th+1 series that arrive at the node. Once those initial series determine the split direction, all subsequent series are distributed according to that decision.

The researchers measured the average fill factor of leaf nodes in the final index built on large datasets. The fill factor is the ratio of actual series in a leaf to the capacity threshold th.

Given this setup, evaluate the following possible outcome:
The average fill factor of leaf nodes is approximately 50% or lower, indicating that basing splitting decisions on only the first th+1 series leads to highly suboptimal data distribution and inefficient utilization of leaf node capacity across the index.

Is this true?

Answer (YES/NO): NO